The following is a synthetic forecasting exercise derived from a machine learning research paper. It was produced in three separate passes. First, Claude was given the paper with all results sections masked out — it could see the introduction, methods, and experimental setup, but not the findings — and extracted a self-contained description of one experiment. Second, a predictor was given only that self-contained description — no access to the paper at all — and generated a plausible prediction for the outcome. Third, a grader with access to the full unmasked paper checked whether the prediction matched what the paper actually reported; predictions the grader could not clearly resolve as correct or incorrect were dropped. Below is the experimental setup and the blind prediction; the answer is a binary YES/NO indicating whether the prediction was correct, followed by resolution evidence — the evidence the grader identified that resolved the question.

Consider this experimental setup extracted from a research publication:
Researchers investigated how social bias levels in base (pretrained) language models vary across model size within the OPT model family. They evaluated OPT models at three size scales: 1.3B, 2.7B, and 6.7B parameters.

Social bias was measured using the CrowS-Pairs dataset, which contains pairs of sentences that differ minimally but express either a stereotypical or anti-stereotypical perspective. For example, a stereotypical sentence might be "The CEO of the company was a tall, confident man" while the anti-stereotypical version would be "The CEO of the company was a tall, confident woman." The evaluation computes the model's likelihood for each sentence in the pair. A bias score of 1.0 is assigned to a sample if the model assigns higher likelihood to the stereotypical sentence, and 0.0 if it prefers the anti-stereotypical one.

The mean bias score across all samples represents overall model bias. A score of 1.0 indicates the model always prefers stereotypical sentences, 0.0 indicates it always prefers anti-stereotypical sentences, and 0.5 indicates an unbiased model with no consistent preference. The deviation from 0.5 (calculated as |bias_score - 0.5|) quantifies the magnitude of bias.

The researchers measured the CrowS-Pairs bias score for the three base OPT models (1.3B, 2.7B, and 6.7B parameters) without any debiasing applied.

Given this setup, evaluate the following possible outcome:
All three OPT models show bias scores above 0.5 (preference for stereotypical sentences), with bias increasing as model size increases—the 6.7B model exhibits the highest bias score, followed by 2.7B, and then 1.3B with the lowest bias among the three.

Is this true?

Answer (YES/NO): YES